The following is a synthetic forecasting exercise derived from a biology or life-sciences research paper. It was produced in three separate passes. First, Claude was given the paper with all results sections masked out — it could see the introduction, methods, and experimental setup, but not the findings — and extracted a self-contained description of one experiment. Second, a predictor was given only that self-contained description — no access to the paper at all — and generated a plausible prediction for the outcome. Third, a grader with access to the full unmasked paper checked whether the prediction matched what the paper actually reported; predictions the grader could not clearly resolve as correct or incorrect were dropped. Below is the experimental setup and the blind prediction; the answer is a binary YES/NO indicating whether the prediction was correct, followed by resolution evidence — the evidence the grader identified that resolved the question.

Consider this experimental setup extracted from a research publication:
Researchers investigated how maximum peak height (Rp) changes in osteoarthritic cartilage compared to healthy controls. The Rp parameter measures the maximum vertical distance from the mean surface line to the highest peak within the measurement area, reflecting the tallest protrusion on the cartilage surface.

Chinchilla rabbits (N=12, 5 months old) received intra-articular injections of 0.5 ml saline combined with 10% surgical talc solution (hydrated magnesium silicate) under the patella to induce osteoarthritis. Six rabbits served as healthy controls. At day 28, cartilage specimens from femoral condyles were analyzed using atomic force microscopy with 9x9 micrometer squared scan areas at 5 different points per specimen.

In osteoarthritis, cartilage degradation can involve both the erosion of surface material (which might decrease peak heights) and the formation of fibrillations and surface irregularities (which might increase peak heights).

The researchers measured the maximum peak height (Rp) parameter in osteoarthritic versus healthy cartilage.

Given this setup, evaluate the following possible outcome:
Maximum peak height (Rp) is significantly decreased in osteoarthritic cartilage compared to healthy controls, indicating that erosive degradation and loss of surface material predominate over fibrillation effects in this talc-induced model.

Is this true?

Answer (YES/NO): NO